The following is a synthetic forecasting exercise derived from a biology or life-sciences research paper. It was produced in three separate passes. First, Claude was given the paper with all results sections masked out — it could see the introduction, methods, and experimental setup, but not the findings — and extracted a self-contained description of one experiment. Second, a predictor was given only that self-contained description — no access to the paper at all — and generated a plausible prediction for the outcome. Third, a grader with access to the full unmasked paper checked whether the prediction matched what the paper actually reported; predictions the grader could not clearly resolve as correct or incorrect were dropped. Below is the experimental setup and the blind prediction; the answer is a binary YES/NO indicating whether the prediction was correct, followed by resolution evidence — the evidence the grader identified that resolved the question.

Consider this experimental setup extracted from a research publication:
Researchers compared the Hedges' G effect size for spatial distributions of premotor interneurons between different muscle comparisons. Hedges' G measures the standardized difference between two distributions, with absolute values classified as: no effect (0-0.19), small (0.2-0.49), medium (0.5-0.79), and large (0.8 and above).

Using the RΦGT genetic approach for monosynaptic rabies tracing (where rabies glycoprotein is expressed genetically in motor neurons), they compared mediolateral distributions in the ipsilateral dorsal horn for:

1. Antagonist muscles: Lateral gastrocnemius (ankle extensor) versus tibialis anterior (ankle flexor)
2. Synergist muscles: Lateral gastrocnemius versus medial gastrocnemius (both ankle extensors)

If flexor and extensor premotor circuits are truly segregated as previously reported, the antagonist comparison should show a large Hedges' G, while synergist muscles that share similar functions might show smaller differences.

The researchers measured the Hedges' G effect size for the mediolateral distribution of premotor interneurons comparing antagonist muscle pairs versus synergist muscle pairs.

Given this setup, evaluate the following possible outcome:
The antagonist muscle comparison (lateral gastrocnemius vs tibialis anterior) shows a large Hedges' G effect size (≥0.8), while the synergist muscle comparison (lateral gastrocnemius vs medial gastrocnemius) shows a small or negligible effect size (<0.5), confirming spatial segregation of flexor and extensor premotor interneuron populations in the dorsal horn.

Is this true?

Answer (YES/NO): NO